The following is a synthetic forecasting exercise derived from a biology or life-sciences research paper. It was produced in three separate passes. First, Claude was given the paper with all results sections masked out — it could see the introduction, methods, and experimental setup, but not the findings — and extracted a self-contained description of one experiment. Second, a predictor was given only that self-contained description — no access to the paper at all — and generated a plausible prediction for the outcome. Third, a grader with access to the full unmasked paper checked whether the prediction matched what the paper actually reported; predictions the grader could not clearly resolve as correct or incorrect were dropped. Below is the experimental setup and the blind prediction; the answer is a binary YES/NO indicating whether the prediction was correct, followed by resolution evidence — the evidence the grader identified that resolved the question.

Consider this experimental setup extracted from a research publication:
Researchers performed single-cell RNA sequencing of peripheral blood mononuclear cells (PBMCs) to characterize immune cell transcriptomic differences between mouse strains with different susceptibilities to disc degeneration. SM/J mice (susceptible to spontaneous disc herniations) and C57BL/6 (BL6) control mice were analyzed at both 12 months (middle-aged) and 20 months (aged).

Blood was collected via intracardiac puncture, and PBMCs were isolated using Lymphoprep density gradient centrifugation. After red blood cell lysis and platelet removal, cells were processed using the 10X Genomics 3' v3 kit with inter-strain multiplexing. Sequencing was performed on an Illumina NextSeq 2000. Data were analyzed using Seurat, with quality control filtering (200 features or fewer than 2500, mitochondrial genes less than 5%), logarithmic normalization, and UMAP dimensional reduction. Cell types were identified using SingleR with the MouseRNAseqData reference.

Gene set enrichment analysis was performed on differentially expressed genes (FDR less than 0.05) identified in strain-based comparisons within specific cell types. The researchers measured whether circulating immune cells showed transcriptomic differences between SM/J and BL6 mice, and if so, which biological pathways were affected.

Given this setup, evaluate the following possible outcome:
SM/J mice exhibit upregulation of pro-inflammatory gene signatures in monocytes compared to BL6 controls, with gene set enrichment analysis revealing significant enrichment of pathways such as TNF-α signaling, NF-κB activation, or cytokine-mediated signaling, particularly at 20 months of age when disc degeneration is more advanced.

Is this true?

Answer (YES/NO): NO